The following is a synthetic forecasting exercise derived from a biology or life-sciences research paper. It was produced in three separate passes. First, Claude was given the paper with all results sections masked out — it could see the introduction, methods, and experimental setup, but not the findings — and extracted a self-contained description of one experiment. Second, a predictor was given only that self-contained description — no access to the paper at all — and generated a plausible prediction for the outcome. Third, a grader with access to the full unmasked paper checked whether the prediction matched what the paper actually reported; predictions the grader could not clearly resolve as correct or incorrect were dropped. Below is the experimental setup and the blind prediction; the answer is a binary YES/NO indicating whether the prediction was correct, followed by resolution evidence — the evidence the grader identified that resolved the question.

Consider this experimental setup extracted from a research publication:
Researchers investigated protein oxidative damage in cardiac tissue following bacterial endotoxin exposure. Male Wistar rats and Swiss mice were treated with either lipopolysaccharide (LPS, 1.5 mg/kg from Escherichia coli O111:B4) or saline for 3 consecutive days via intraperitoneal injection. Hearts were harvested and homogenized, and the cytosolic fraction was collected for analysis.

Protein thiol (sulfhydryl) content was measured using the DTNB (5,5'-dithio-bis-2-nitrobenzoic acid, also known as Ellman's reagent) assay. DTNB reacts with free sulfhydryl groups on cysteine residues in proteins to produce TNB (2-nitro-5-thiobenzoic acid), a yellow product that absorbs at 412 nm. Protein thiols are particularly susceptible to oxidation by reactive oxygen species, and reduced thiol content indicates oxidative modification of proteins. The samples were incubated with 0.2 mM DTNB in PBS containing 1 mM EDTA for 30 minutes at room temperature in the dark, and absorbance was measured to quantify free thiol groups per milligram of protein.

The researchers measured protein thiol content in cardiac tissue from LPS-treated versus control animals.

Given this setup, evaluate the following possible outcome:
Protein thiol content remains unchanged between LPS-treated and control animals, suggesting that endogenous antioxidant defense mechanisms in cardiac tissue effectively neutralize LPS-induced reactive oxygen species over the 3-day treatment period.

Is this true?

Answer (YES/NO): NO